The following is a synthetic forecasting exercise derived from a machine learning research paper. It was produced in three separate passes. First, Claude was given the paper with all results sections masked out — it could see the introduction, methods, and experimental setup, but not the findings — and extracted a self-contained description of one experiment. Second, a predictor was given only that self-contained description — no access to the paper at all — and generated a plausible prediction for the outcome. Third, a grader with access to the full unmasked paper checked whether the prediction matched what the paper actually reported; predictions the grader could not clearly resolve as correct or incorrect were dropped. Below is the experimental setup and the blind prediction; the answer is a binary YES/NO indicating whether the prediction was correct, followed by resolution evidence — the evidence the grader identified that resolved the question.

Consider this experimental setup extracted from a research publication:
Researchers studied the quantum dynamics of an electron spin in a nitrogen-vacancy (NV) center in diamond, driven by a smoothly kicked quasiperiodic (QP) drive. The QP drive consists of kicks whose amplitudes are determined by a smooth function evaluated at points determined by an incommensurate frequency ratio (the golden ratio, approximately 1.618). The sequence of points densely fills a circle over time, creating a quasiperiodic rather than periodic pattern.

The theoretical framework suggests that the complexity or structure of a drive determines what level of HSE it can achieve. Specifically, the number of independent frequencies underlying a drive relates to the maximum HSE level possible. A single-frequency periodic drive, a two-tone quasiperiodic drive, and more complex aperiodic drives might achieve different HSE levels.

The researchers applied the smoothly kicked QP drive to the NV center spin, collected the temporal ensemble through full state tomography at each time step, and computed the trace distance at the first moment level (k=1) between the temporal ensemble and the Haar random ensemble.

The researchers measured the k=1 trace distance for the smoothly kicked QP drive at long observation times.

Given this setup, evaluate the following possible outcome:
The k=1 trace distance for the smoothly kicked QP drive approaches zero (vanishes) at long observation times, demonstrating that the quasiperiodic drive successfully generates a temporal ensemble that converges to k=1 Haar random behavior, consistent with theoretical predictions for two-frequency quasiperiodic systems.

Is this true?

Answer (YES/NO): YES